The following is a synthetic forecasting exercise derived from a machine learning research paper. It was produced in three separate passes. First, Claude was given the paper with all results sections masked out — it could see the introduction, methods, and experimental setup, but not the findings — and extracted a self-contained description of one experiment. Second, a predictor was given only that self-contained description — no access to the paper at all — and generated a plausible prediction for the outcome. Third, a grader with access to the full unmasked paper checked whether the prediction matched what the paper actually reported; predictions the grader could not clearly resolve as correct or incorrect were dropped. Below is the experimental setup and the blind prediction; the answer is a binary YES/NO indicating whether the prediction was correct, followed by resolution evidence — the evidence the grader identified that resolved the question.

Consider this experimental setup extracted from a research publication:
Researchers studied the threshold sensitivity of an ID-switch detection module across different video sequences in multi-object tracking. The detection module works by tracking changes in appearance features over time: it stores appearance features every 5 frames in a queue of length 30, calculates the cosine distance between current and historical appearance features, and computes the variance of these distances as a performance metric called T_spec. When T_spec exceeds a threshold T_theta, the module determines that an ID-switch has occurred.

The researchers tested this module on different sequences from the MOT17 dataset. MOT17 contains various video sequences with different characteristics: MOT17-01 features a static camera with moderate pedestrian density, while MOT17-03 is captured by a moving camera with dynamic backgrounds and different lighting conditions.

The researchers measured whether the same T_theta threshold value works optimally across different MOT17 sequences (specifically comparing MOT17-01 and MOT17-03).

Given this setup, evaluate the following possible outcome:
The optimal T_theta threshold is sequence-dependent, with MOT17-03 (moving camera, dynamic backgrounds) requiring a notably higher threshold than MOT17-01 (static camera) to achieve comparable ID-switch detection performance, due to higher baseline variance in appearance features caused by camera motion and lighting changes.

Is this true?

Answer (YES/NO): YES